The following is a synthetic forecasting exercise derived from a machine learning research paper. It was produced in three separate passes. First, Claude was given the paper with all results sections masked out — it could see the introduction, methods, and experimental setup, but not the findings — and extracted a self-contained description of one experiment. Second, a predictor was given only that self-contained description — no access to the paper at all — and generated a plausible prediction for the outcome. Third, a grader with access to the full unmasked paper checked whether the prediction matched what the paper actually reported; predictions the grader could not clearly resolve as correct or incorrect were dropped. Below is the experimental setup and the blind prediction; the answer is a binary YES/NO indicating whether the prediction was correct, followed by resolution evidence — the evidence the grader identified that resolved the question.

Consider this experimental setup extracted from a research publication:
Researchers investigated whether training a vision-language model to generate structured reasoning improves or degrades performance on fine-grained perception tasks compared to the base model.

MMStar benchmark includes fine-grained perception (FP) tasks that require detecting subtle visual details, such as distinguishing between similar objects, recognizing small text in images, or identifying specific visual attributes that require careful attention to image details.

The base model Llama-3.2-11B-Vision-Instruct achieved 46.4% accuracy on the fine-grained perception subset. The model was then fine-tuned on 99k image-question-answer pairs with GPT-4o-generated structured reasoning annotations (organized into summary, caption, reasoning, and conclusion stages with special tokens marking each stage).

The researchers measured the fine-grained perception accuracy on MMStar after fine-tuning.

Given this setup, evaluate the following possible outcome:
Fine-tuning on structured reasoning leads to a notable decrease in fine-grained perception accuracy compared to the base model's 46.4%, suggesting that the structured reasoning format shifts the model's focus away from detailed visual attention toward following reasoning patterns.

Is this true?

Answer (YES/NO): NO